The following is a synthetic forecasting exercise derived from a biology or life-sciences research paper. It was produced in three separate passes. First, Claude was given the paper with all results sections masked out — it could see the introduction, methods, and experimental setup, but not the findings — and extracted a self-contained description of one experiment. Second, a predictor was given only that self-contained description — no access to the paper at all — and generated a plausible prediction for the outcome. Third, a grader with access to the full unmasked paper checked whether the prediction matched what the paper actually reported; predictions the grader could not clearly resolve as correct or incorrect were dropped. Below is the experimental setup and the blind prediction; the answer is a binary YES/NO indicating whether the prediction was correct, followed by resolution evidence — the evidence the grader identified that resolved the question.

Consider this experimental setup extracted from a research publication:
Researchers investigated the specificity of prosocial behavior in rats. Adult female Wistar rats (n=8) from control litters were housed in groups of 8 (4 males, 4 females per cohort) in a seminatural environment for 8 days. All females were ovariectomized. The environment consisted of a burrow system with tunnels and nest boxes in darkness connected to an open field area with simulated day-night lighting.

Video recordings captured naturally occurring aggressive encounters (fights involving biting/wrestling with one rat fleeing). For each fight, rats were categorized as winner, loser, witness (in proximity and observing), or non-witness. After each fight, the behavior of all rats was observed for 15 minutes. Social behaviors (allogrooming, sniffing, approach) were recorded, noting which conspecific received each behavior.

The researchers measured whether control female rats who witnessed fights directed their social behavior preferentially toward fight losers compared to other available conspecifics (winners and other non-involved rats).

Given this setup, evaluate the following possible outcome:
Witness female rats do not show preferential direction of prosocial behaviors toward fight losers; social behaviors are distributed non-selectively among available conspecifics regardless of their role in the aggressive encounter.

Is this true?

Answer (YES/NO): YES